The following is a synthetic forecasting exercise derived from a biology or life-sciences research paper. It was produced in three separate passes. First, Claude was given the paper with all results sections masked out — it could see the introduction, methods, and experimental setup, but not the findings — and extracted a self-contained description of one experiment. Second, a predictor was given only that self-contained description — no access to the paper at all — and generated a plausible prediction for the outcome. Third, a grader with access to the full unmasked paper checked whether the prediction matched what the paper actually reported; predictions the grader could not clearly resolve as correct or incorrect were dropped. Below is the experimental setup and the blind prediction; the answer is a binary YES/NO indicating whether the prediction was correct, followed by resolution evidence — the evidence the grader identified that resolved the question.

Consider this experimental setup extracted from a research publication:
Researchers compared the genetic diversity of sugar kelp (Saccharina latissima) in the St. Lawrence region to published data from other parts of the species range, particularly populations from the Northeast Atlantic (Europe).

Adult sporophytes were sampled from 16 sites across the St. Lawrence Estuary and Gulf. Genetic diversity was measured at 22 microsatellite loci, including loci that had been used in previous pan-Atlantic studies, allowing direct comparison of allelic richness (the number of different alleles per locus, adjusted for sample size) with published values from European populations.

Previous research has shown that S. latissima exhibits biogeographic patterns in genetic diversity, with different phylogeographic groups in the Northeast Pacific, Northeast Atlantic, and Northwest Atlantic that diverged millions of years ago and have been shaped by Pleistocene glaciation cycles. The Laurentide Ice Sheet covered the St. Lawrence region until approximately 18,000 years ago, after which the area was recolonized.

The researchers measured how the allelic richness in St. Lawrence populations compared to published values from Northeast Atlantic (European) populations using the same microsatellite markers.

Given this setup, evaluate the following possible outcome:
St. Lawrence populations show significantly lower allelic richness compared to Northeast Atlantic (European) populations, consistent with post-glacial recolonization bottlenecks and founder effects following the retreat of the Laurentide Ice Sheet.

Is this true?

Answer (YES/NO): YES